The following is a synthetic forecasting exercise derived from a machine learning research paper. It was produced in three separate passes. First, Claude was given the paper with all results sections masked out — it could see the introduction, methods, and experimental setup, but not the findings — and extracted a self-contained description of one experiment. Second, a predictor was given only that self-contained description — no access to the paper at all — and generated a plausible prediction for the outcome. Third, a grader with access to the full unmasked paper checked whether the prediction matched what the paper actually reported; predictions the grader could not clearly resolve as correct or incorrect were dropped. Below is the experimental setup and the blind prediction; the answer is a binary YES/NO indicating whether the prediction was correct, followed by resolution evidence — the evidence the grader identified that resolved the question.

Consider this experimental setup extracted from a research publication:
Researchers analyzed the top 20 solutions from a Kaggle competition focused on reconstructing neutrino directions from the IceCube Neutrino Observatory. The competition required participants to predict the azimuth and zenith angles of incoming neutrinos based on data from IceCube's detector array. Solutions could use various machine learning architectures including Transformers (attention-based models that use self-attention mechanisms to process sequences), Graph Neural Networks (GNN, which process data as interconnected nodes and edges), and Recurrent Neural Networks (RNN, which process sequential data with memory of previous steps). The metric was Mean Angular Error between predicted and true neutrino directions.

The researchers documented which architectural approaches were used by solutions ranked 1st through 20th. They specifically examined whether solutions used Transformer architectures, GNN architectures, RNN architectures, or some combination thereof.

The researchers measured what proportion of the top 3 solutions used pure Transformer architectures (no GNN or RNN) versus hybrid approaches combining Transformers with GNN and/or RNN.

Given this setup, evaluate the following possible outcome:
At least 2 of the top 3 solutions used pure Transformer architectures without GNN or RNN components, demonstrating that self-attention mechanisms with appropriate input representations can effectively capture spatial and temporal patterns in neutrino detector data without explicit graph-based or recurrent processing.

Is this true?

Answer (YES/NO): NO